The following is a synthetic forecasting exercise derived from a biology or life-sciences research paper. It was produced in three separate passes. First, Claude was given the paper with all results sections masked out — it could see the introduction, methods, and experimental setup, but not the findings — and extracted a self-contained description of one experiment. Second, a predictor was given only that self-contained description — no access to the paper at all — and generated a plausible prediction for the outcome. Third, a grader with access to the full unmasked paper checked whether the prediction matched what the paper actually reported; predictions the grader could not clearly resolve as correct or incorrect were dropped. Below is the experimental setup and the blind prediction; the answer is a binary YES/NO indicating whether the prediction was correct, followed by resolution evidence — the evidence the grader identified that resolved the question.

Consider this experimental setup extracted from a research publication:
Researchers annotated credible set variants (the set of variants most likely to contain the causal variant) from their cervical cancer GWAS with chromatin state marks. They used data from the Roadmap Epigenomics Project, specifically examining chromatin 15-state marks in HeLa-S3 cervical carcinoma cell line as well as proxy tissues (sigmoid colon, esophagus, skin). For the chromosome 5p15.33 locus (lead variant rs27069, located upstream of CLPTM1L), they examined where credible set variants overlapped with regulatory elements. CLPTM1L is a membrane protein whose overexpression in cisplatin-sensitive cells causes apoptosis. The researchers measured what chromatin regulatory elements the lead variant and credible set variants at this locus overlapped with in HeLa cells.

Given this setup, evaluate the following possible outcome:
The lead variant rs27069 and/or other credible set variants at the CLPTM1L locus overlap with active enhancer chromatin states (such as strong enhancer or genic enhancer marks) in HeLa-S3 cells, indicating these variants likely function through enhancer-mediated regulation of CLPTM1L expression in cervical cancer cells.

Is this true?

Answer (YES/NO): NO